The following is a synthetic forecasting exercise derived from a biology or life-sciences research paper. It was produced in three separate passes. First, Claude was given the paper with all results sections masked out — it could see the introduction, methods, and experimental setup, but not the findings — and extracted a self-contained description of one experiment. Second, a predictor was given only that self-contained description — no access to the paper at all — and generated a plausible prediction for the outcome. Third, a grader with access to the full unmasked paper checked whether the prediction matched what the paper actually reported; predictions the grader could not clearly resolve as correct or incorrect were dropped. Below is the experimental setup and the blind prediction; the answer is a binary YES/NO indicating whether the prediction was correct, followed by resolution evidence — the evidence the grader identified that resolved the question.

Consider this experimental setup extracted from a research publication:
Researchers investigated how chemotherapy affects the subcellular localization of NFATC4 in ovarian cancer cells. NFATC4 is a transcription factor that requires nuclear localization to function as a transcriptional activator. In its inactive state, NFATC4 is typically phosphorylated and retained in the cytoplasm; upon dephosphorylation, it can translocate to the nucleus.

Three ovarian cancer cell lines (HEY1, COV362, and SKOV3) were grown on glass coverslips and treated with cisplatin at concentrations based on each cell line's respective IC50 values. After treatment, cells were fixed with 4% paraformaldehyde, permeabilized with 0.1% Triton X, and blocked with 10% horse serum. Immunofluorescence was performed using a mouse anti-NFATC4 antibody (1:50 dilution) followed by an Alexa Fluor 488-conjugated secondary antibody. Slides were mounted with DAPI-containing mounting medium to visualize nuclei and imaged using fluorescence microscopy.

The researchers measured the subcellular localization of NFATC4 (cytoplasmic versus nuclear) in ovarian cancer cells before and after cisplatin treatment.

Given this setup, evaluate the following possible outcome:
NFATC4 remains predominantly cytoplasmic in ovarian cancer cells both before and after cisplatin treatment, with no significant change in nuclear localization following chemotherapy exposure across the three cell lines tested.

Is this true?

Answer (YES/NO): NO